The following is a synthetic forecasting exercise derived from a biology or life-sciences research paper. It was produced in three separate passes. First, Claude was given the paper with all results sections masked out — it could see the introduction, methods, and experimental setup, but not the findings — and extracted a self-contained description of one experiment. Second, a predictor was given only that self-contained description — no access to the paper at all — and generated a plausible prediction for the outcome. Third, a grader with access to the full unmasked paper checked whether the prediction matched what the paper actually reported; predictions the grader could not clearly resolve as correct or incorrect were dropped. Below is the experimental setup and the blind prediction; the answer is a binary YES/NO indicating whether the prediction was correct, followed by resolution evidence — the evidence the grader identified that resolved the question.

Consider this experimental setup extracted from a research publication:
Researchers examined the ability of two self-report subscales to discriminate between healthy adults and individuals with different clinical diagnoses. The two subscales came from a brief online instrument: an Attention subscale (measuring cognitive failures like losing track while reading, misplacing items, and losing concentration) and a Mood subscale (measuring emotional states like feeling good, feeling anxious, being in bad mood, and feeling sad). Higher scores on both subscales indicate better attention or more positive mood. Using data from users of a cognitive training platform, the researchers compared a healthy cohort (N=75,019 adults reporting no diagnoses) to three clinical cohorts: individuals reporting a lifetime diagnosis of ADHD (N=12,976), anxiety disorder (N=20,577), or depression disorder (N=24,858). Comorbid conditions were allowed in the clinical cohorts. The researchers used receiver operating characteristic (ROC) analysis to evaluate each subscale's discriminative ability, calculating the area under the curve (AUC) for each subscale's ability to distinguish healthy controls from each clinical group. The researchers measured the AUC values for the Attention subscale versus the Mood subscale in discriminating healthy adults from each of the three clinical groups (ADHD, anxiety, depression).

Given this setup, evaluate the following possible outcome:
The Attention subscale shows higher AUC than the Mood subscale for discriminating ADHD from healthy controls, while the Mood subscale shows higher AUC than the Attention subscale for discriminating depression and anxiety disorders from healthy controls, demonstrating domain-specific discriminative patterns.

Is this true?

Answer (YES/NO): YES